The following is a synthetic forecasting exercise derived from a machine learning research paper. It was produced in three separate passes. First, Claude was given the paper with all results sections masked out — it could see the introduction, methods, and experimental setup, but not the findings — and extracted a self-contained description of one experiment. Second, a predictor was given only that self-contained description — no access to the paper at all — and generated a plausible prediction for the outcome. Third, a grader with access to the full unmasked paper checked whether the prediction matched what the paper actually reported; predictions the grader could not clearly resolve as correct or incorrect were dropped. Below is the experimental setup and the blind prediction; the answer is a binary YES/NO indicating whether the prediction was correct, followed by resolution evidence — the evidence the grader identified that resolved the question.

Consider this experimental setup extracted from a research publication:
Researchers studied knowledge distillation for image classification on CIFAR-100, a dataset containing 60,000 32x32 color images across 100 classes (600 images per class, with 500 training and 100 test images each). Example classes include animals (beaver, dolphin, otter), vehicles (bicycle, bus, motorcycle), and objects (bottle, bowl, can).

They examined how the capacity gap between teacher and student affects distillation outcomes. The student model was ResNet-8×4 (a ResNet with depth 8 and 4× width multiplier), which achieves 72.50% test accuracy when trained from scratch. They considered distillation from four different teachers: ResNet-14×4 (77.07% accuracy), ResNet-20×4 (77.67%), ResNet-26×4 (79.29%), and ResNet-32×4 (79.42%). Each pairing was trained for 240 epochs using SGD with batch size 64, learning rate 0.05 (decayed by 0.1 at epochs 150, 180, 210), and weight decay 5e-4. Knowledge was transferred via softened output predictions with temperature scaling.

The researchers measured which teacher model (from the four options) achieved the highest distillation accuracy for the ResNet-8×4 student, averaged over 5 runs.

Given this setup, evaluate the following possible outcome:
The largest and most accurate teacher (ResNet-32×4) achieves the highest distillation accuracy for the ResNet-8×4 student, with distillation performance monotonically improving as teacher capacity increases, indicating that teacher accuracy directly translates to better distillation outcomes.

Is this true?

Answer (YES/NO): NO